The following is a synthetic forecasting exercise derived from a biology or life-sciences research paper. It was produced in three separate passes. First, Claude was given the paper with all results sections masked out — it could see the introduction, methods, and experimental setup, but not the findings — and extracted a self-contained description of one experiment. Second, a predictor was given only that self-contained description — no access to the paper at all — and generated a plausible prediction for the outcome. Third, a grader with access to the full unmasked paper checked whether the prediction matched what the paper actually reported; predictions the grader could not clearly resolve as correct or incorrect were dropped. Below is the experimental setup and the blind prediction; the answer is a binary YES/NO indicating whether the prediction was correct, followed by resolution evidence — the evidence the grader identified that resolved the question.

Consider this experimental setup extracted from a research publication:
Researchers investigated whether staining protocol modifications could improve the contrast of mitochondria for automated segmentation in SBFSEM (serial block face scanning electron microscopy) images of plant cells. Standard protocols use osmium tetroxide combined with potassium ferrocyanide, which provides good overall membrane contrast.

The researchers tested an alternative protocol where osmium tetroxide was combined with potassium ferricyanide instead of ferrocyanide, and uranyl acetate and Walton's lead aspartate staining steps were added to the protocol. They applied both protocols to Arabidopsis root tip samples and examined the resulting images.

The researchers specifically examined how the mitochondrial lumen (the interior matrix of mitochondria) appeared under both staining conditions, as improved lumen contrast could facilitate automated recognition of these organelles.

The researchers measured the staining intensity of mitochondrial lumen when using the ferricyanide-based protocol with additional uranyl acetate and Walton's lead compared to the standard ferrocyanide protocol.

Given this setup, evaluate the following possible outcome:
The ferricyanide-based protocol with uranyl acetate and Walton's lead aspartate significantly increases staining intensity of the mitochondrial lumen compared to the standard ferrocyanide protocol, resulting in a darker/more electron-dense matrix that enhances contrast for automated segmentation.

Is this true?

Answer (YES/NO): YES